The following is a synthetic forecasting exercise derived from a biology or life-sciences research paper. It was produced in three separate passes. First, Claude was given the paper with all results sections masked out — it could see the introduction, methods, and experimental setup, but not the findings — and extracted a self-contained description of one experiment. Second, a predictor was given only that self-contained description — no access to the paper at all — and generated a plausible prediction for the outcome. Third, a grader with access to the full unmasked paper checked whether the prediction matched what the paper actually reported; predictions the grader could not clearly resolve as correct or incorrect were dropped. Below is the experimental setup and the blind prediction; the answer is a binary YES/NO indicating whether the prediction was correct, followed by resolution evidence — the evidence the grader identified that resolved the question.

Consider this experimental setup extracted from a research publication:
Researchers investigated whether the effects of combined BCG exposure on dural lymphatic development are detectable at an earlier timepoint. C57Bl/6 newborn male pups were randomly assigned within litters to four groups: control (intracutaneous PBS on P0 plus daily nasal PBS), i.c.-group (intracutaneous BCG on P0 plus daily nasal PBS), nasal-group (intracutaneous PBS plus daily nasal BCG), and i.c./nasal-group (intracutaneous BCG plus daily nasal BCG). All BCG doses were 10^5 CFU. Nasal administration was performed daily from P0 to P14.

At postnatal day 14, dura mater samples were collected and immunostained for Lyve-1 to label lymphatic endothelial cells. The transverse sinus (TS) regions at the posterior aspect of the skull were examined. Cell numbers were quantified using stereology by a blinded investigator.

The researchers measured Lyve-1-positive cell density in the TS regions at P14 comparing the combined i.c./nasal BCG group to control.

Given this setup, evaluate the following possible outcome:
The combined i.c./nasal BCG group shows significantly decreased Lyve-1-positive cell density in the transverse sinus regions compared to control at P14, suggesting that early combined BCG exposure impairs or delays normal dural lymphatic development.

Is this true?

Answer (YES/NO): NO